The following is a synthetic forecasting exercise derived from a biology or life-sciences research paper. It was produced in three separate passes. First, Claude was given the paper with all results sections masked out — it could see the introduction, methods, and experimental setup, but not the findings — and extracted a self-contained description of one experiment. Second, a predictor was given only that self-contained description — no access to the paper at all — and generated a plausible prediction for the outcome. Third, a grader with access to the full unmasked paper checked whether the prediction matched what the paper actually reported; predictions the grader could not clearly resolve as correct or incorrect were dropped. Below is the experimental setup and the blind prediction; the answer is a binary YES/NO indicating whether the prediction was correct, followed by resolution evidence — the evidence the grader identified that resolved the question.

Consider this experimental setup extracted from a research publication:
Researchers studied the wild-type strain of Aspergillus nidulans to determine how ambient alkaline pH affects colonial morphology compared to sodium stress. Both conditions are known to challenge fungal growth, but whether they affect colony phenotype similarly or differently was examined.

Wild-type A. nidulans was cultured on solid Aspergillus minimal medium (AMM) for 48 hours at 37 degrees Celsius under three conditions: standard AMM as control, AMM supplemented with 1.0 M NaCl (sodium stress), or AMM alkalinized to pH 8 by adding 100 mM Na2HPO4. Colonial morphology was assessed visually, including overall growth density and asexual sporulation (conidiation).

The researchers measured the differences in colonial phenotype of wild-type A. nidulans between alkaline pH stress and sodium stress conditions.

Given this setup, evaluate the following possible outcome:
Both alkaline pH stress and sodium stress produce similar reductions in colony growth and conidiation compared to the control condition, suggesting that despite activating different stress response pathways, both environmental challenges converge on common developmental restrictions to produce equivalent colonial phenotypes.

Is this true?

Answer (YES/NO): NO